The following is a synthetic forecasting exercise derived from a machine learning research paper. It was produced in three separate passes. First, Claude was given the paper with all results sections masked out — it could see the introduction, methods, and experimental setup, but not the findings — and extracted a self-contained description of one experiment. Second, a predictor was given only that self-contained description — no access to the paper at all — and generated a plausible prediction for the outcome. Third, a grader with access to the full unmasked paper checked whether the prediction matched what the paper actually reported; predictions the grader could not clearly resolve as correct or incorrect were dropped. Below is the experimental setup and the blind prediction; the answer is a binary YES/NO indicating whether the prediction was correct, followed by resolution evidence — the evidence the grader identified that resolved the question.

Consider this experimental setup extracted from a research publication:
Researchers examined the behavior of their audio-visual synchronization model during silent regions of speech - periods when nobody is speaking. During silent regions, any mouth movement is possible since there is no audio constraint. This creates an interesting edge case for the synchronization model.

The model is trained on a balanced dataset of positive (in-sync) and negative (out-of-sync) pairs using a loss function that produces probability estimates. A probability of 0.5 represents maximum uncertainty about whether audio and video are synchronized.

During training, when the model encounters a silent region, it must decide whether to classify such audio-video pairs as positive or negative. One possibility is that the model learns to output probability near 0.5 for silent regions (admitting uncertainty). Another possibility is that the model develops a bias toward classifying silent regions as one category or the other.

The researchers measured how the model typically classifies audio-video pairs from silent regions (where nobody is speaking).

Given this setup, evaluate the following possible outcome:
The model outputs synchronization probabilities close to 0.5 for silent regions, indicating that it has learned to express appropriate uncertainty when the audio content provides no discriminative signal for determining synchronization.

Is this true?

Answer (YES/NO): NO